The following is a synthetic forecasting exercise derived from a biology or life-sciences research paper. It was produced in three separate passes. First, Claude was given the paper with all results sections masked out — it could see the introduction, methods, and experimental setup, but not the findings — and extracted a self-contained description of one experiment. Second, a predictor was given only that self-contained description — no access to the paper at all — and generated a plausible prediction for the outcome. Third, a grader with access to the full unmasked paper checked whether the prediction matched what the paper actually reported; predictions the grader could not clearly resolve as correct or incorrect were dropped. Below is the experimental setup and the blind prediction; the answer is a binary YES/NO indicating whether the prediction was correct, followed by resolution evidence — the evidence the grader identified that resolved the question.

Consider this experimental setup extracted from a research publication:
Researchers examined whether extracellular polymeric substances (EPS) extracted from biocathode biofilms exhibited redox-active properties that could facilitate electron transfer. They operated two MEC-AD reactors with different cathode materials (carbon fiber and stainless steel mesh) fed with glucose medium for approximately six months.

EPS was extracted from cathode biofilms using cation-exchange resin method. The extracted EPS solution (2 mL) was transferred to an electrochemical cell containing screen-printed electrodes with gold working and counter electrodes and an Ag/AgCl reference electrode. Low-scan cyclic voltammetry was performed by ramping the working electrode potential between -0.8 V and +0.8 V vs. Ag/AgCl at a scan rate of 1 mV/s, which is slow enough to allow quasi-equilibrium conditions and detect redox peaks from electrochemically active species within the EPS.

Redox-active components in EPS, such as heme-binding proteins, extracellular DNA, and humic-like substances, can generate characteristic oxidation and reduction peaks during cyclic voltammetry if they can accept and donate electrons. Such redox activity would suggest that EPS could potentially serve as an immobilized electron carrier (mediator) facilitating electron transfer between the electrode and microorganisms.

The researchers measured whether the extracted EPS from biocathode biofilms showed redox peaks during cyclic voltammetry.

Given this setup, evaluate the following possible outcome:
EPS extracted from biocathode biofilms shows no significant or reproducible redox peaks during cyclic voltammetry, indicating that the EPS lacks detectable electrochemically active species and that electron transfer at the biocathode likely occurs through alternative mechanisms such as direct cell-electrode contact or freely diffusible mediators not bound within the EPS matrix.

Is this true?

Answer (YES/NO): NO